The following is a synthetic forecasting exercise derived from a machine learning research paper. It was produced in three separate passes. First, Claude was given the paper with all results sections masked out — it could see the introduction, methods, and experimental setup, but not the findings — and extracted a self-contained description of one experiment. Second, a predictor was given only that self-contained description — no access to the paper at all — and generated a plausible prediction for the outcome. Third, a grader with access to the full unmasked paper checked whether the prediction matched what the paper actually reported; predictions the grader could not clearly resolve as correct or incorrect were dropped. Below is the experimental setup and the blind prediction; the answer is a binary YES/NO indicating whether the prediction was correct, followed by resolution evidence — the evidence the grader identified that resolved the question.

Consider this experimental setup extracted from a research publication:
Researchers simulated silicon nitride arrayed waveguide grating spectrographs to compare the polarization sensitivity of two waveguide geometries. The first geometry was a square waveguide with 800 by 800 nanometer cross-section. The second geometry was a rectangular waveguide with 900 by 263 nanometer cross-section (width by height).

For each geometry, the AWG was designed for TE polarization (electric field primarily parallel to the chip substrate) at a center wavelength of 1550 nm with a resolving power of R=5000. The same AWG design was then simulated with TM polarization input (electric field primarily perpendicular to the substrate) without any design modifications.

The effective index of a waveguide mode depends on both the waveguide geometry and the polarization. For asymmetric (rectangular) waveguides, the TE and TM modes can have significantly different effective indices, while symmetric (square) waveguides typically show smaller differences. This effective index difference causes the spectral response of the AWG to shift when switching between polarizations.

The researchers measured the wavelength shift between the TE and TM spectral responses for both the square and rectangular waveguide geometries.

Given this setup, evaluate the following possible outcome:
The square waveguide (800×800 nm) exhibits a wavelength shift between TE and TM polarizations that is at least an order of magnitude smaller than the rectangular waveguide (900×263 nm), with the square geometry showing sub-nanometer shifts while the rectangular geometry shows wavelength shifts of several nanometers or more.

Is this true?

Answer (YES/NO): YES